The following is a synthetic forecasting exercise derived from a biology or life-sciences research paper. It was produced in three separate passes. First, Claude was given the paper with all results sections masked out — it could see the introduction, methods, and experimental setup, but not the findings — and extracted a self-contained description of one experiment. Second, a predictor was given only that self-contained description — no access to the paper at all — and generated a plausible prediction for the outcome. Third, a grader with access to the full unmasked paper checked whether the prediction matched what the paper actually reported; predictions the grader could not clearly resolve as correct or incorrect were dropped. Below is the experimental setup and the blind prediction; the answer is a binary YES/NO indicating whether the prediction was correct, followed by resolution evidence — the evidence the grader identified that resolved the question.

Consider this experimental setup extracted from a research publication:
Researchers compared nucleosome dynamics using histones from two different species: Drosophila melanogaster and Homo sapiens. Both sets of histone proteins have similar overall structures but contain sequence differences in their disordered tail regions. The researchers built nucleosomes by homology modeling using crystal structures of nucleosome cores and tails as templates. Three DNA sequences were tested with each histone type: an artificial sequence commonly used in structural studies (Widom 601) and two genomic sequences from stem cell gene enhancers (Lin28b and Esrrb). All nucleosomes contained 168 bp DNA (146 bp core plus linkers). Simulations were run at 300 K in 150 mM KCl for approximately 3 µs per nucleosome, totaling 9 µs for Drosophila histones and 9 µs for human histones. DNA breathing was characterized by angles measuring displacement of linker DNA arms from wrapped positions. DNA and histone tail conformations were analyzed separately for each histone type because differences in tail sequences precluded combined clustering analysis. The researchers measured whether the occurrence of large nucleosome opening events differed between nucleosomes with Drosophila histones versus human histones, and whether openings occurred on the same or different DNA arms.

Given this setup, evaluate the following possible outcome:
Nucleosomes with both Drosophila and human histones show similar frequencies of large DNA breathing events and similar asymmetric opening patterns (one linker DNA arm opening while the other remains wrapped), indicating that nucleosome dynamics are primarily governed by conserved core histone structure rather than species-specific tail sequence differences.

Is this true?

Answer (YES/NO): NO